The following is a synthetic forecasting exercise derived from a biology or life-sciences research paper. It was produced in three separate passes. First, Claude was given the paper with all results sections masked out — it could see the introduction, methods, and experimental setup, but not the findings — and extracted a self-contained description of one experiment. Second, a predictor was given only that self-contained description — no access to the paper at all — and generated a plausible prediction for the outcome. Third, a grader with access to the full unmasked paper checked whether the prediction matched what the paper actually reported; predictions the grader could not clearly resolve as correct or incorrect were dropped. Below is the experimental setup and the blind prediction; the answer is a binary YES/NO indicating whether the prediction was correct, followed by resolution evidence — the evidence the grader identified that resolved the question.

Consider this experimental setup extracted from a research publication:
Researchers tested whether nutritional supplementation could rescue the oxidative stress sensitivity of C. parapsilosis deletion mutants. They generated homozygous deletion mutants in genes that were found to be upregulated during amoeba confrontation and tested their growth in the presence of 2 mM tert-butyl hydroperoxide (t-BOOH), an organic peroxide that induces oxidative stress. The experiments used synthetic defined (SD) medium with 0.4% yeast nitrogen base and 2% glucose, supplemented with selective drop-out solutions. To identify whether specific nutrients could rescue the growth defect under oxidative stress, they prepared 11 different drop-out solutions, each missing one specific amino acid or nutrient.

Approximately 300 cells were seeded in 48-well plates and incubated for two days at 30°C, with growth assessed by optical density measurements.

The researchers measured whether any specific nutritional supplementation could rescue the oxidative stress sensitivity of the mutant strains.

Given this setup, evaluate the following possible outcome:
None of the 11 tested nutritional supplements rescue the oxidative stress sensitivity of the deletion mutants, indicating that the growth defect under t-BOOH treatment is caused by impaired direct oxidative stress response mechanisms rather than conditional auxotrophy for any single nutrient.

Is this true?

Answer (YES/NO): NO